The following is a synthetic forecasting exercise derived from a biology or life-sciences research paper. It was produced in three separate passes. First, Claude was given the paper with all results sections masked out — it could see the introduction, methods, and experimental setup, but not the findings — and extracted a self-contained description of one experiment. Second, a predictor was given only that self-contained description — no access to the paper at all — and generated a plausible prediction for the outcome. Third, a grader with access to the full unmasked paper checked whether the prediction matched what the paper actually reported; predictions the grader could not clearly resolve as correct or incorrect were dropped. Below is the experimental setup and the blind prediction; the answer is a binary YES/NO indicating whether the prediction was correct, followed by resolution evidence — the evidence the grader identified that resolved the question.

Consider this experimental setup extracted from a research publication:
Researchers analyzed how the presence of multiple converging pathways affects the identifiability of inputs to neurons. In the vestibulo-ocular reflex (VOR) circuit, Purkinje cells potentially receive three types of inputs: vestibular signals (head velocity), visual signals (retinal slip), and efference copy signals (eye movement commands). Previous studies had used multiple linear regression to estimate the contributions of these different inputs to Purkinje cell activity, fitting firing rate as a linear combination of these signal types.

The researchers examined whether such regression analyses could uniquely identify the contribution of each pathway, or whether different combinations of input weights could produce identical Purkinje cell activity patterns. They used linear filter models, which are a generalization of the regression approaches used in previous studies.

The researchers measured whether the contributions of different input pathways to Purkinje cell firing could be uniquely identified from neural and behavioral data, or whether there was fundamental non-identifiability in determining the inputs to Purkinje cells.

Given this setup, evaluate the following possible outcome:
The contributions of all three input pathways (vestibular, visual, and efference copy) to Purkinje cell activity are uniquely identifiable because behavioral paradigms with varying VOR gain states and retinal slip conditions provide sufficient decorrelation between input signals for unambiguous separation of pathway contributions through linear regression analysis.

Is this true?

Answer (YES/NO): NO